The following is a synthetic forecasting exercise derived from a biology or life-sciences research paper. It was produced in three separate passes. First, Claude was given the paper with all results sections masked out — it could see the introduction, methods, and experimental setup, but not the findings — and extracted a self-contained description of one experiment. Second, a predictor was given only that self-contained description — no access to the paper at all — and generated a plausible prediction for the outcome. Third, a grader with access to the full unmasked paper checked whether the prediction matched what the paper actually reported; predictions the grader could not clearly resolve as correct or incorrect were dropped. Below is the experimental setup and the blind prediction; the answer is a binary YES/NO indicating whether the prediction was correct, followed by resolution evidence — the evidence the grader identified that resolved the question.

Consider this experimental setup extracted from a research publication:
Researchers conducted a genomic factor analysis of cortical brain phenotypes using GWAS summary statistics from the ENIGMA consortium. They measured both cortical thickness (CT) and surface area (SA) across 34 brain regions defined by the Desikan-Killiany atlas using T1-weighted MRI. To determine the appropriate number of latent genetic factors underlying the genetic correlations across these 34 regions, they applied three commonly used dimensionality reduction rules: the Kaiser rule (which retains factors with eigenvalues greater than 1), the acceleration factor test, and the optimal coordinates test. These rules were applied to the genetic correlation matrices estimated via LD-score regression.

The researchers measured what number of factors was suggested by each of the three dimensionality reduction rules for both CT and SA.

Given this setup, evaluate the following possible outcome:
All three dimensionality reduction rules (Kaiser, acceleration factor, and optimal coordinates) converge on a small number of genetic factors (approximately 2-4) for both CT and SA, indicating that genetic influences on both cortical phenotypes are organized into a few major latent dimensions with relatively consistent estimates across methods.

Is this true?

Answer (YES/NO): NO